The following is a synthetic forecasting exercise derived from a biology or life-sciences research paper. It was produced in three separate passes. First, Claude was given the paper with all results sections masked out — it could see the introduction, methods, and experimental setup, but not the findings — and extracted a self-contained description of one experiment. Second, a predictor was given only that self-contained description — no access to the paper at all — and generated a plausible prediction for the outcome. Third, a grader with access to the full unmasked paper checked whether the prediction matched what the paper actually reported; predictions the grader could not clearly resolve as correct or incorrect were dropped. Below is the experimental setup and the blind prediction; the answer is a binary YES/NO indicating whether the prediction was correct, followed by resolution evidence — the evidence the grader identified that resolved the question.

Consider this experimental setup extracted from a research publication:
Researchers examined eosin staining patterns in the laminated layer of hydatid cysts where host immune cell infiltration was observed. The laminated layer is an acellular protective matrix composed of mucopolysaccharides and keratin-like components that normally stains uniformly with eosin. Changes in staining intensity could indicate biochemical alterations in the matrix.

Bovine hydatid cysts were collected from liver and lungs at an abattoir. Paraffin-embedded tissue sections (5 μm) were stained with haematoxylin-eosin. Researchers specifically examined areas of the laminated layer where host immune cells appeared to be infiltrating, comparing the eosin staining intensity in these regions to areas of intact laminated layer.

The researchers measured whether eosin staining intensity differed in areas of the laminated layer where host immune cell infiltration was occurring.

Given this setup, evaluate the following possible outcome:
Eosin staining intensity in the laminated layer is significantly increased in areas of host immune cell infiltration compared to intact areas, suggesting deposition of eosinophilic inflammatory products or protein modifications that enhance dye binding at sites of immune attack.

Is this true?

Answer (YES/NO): YES